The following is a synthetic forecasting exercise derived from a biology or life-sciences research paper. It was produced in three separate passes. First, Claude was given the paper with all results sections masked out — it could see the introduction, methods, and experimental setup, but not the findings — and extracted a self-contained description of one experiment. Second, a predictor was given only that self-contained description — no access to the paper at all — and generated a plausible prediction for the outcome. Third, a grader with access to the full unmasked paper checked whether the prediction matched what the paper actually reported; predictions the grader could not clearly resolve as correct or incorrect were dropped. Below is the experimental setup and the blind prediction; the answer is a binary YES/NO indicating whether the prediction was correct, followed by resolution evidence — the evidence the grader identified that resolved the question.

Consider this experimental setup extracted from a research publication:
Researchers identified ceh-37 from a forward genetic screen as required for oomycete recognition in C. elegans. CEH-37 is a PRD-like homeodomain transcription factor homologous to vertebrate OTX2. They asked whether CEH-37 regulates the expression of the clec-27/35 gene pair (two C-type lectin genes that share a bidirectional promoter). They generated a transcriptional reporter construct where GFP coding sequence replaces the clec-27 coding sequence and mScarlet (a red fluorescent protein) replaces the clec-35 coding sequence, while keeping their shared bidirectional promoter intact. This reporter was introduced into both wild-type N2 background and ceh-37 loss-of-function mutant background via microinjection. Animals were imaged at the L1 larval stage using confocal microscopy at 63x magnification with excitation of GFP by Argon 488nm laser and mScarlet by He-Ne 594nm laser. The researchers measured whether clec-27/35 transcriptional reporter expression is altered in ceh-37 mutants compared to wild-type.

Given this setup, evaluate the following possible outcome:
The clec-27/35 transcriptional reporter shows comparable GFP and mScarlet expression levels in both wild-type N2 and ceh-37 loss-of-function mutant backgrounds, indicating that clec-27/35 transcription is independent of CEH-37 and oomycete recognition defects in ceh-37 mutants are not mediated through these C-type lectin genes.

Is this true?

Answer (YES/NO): NO